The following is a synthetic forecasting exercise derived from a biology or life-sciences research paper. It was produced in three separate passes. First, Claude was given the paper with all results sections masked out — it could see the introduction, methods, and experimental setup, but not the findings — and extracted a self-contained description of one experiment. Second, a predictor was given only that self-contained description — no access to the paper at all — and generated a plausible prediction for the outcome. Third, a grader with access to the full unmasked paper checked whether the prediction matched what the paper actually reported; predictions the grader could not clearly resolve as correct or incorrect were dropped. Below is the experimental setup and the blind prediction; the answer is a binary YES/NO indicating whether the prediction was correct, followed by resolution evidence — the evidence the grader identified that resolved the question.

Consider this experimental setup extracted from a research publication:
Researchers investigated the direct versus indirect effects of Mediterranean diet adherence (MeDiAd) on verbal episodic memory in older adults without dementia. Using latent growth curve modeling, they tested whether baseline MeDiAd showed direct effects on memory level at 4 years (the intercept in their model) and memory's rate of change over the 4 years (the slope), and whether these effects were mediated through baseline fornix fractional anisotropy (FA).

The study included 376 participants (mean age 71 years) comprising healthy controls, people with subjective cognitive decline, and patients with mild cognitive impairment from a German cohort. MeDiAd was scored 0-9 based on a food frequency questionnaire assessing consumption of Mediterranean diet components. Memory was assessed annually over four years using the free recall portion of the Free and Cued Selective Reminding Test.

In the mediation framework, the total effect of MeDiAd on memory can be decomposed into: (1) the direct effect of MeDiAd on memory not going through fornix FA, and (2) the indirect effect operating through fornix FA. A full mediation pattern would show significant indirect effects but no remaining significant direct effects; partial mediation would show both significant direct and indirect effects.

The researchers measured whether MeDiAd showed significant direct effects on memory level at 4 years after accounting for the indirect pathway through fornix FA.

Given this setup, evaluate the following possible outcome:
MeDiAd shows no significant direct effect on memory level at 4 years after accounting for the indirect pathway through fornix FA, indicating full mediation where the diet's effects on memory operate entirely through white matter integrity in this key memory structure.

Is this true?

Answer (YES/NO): NO